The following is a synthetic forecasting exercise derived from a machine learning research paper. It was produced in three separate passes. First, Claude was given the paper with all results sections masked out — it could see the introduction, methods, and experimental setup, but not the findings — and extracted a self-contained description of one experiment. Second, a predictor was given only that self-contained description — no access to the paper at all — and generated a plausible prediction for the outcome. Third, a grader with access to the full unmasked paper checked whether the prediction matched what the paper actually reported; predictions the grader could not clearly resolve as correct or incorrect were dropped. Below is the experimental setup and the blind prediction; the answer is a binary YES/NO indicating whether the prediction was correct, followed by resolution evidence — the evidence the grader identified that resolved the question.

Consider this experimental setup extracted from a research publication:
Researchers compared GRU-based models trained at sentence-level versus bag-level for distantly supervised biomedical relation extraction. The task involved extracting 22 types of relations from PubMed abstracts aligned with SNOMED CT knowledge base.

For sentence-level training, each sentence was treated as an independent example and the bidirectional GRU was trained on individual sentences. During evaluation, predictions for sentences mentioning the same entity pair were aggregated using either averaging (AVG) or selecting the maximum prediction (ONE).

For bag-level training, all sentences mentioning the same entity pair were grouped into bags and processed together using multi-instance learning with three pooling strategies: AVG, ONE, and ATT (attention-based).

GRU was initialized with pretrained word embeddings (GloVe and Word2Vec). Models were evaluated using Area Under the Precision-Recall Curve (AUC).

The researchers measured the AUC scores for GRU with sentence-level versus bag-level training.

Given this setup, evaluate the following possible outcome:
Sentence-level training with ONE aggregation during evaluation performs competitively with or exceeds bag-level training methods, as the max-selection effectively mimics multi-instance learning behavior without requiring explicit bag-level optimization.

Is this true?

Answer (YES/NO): YES